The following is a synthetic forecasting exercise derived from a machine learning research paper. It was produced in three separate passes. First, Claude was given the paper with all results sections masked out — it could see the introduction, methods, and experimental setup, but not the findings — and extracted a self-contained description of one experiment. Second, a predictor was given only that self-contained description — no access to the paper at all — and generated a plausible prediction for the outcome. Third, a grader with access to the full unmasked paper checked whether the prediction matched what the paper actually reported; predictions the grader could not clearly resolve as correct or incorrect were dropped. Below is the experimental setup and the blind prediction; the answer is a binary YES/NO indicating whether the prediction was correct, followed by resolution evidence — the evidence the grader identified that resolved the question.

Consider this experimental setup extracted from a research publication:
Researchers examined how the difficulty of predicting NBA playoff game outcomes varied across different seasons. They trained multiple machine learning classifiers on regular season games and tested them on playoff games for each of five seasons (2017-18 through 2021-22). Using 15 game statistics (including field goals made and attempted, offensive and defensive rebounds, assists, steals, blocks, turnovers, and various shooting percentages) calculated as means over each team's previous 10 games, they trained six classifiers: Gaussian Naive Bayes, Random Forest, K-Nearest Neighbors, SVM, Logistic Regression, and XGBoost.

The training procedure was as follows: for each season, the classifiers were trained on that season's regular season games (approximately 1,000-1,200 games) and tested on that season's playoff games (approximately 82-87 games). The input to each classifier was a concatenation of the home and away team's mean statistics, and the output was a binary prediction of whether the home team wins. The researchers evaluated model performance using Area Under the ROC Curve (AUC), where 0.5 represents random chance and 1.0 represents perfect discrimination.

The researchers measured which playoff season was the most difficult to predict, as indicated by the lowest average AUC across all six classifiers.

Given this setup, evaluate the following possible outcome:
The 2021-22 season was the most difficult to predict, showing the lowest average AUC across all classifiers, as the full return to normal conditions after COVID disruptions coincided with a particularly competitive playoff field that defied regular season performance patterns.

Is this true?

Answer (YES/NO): NO